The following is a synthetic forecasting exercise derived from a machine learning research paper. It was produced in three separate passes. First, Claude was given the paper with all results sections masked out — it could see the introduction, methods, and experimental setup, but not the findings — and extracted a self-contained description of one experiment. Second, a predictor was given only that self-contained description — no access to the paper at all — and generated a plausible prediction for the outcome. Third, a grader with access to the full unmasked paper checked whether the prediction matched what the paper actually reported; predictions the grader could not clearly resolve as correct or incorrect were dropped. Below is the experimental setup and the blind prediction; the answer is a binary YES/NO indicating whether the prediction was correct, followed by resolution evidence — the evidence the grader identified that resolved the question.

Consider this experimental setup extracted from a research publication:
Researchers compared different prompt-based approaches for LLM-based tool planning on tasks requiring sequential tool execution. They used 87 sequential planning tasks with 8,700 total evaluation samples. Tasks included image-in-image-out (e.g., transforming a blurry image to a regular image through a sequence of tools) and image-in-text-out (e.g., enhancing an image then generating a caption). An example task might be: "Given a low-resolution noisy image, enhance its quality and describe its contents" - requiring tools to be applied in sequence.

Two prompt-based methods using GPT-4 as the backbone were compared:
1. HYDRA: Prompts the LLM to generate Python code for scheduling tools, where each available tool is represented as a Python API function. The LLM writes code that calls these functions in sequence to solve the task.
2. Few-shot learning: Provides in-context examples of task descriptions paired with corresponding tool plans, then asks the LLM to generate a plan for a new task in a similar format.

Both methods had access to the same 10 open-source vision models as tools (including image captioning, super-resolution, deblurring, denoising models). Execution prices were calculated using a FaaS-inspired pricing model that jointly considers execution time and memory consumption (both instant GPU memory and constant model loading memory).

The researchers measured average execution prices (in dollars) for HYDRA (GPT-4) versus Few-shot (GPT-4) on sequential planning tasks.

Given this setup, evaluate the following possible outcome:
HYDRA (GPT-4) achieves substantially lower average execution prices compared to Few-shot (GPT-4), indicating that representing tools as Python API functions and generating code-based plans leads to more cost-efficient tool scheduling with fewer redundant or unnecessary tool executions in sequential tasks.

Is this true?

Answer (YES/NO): YES